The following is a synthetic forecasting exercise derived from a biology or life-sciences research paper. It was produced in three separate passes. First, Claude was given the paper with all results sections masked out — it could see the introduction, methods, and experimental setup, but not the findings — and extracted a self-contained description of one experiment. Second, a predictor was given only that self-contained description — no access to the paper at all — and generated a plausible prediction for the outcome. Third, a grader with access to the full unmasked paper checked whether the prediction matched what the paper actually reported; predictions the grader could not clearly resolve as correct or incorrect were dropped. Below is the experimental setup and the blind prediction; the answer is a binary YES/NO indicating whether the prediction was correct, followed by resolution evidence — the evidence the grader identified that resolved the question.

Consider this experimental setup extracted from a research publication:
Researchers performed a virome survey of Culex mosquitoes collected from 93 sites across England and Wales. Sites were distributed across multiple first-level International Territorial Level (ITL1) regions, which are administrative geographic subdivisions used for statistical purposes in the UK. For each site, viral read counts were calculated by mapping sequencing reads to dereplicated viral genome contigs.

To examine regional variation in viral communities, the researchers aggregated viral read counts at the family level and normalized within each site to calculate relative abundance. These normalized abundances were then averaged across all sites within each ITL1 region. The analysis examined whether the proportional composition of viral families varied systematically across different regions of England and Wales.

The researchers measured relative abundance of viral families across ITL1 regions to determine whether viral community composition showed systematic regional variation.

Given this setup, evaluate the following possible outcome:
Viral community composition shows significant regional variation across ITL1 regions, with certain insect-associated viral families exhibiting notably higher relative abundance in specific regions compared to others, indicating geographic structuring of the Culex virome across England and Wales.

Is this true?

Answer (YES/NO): NO